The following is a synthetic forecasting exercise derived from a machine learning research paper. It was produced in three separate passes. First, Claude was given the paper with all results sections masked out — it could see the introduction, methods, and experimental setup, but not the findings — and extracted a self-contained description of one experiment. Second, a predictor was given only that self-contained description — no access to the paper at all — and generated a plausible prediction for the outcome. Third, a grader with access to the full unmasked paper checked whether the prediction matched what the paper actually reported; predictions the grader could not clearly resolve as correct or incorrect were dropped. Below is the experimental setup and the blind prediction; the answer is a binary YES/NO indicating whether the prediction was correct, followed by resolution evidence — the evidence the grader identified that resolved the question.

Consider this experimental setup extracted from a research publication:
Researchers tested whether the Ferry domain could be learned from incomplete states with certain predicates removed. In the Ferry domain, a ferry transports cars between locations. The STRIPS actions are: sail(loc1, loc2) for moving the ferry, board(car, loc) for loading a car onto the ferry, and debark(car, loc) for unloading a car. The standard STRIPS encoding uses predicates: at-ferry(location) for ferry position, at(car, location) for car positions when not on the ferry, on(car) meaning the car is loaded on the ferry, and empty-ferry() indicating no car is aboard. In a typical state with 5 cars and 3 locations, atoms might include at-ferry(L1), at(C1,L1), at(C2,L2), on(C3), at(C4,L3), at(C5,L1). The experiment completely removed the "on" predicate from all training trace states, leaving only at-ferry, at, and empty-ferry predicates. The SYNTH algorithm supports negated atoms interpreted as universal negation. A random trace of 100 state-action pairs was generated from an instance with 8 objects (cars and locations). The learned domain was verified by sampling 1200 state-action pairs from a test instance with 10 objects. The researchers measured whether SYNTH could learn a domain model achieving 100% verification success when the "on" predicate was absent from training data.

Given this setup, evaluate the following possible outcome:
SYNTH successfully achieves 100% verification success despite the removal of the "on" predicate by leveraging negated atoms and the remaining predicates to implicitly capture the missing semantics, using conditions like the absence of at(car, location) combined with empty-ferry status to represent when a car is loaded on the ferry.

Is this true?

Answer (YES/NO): YES